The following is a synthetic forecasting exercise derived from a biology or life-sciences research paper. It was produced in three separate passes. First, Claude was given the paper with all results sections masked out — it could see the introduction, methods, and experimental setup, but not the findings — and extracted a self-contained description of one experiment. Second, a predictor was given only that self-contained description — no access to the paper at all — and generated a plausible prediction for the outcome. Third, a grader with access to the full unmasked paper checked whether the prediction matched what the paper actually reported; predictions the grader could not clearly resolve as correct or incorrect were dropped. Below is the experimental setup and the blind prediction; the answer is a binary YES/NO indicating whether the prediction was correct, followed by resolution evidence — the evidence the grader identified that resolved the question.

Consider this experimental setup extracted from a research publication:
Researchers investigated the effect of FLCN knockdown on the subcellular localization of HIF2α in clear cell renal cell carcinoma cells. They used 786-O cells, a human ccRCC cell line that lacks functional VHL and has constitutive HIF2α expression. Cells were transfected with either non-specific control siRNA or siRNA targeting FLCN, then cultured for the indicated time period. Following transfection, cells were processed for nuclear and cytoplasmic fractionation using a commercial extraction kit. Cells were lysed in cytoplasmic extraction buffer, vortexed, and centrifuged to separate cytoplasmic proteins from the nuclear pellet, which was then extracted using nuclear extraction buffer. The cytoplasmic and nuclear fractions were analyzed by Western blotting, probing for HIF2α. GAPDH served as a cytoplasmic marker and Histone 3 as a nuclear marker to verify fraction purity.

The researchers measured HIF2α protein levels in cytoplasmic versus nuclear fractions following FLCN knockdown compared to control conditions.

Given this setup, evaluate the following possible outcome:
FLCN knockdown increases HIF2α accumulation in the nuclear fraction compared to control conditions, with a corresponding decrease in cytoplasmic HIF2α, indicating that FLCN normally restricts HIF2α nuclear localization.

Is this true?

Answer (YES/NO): YES